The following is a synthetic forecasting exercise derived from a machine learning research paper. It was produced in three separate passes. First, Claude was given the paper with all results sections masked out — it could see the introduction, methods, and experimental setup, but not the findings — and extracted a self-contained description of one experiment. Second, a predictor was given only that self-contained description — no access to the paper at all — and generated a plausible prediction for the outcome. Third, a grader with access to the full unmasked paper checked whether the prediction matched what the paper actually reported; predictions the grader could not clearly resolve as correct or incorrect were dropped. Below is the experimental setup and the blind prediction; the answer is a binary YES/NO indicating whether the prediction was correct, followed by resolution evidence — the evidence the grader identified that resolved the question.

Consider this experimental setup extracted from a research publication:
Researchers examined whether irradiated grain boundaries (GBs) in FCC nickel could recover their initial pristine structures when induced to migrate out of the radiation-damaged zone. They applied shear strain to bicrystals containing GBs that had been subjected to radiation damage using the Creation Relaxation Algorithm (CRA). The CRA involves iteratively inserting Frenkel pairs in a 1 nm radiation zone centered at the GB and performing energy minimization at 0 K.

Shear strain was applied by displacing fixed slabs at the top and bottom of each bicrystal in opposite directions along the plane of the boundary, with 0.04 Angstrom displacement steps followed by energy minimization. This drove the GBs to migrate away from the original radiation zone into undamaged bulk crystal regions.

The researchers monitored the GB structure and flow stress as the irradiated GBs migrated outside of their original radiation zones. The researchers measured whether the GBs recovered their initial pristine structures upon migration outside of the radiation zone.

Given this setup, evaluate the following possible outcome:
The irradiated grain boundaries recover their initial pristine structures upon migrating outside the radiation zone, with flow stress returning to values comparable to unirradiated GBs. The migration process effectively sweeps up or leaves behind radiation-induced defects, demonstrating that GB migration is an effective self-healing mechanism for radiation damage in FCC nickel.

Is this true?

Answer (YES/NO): NO